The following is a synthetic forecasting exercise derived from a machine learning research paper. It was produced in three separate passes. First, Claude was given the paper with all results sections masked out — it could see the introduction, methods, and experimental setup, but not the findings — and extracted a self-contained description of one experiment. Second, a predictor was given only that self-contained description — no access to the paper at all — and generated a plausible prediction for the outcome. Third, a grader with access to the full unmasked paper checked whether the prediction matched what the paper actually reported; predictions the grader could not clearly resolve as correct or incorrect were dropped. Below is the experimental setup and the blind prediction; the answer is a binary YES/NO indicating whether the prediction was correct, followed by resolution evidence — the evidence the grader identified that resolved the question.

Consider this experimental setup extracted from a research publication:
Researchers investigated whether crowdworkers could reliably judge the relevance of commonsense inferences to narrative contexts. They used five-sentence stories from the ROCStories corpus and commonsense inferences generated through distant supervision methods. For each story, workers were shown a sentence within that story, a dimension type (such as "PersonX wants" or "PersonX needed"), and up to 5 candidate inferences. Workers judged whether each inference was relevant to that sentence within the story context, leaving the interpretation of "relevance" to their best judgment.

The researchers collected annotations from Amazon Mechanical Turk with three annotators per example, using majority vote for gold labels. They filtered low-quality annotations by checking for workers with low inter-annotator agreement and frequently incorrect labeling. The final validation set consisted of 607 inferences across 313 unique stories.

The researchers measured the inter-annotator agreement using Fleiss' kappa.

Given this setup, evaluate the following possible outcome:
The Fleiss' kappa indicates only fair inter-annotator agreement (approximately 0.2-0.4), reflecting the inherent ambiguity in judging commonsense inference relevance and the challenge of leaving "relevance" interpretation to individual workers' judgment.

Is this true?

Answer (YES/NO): YES